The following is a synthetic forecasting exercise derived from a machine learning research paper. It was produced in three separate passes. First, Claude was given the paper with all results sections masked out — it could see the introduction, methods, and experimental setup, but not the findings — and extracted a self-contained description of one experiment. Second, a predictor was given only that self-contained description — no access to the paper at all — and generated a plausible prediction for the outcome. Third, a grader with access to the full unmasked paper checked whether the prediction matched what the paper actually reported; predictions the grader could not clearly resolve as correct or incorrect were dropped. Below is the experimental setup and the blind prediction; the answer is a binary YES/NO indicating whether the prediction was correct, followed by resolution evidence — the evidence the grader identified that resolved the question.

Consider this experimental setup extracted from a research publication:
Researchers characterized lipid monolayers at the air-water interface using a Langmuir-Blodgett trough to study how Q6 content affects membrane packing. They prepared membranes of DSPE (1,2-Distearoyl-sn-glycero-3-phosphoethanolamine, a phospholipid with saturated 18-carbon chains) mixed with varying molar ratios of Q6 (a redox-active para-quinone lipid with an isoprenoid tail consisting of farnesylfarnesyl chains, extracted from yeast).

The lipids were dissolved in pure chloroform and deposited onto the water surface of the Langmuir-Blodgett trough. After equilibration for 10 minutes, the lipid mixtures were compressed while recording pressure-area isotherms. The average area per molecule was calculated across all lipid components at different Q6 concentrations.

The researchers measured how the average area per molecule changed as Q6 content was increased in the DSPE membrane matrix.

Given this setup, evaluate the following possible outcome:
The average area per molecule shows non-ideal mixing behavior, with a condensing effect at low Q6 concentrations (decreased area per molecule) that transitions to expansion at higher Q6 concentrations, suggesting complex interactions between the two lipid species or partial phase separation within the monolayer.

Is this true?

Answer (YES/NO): NO